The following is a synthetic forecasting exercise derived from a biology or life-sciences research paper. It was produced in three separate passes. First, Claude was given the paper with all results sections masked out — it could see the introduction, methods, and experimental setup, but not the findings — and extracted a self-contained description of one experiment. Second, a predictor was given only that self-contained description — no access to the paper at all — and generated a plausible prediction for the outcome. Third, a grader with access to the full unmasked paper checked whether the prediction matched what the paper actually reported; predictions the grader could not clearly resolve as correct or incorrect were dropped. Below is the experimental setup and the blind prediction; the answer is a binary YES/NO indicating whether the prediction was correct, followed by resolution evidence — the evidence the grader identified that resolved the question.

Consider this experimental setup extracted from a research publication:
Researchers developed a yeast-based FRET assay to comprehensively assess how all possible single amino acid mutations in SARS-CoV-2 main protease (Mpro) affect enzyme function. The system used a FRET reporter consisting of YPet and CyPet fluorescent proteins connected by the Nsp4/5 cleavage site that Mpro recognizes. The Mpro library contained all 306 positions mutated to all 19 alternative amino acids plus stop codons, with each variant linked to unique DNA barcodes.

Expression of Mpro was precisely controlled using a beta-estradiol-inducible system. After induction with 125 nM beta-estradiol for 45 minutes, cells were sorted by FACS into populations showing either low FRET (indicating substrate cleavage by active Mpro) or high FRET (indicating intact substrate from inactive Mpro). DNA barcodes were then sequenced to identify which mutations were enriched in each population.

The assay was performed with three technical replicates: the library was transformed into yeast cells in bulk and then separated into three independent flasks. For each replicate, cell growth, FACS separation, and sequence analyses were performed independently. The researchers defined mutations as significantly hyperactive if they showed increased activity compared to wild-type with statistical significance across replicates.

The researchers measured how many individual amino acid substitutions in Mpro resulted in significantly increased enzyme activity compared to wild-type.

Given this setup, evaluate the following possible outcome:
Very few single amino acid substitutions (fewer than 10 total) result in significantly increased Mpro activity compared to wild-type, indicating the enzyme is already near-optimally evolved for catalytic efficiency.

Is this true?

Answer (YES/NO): NO